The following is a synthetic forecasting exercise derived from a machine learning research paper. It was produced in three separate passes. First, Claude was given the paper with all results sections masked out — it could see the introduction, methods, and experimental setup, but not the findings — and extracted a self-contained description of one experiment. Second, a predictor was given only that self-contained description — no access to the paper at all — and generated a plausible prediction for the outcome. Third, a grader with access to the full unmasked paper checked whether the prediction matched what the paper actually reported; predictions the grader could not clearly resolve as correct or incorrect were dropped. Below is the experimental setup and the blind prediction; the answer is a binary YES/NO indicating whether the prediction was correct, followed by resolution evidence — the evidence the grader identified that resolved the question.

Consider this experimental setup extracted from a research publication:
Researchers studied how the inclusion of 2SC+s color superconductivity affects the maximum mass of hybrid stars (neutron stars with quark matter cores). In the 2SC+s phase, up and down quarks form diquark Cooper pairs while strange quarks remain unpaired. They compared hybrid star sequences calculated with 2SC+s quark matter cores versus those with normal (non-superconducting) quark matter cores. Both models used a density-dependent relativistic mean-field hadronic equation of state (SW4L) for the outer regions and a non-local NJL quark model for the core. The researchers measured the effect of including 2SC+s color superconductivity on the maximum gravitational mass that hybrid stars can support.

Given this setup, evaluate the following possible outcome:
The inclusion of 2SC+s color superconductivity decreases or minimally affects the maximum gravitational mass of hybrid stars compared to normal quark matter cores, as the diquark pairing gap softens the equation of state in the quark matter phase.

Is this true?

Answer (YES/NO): YES